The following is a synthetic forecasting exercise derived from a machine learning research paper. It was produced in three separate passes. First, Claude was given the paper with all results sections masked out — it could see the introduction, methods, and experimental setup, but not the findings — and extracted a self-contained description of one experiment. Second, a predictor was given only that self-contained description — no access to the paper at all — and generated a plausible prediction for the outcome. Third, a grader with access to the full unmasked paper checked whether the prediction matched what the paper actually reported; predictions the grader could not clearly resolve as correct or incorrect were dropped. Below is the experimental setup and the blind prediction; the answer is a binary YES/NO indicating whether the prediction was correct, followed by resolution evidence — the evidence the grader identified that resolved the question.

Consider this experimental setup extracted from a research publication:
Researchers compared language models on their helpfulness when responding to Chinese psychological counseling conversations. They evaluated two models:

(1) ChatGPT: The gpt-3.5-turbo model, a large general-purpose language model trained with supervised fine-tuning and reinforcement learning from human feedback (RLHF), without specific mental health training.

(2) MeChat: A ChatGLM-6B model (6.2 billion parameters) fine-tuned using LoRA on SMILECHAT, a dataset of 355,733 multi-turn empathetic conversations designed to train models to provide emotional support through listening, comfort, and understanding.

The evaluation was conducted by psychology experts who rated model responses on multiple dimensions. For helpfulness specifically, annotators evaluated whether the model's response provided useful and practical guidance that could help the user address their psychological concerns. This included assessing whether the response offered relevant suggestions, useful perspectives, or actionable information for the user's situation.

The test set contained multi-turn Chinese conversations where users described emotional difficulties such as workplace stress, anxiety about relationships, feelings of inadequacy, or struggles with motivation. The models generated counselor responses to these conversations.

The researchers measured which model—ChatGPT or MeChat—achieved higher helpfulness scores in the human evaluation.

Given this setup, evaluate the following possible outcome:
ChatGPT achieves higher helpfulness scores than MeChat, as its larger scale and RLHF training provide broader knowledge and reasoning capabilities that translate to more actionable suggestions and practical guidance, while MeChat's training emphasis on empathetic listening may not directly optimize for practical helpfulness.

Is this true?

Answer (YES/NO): YES